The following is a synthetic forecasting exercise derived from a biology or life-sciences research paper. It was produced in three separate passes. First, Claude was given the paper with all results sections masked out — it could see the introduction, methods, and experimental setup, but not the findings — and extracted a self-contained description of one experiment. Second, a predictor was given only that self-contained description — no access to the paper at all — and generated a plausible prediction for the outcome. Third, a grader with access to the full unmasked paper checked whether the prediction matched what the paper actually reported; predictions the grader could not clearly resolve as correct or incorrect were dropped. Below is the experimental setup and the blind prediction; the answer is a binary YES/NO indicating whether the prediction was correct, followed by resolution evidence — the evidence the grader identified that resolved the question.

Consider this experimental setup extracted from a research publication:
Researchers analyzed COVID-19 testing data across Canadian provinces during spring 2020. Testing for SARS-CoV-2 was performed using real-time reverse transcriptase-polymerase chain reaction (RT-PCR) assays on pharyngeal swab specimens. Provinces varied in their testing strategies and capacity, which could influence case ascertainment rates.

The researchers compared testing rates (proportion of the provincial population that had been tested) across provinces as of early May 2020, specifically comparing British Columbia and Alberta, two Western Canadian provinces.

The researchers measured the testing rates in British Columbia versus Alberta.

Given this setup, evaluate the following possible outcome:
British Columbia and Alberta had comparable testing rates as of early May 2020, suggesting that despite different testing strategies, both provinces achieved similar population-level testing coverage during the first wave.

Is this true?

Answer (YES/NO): NO